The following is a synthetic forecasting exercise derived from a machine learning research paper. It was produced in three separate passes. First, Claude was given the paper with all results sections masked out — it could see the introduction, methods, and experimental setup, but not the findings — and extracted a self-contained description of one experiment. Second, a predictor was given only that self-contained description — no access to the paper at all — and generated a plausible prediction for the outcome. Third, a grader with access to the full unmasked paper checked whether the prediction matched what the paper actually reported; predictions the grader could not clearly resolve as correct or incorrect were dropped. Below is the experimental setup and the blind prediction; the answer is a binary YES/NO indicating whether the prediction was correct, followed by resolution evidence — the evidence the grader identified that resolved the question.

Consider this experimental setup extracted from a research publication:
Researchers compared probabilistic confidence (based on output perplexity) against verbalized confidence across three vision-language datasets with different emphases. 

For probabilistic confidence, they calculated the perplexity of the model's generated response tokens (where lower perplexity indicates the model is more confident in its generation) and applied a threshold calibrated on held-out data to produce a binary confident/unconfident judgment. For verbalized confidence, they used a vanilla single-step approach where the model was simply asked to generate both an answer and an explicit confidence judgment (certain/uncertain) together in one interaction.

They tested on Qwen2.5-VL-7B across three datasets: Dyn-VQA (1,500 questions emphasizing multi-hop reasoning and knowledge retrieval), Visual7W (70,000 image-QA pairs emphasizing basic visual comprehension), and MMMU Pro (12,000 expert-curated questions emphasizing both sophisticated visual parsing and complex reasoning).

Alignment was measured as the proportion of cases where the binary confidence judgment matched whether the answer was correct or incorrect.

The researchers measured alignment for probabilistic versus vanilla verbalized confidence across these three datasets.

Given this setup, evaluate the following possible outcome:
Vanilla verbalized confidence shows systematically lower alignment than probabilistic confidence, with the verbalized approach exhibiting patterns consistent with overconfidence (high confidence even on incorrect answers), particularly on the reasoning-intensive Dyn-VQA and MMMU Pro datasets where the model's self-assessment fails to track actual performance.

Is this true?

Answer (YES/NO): NO